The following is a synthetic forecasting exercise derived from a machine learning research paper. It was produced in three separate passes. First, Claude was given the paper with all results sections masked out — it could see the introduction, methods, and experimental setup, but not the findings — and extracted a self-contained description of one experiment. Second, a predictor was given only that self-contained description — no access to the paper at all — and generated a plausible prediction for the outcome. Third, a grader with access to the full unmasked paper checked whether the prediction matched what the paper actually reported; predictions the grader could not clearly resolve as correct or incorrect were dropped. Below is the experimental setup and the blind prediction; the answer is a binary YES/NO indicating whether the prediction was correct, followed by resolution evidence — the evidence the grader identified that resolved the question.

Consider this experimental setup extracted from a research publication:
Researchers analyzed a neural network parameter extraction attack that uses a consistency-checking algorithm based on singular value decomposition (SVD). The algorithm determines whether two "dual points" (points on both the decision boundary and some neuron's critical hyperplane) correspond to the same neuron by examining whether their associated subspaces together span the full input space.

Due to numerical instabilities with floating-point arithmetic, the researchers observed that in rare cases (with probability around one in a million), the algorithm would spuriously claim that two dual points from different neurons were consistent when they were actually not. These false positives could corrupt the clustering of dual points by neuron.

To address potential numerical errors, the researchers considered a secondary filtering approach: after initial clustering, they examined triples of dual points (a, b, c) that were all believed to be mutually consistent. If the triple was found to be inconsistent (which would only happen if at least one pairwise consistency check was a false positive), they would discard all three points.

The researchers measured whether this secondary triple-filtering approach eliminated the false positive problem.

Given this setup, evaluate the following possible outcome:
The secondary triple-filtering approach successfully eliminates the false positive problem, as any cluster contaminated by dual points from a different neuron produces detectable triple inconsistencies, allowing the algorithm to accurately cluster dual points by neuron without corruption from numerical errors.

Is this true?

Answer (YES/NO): YES